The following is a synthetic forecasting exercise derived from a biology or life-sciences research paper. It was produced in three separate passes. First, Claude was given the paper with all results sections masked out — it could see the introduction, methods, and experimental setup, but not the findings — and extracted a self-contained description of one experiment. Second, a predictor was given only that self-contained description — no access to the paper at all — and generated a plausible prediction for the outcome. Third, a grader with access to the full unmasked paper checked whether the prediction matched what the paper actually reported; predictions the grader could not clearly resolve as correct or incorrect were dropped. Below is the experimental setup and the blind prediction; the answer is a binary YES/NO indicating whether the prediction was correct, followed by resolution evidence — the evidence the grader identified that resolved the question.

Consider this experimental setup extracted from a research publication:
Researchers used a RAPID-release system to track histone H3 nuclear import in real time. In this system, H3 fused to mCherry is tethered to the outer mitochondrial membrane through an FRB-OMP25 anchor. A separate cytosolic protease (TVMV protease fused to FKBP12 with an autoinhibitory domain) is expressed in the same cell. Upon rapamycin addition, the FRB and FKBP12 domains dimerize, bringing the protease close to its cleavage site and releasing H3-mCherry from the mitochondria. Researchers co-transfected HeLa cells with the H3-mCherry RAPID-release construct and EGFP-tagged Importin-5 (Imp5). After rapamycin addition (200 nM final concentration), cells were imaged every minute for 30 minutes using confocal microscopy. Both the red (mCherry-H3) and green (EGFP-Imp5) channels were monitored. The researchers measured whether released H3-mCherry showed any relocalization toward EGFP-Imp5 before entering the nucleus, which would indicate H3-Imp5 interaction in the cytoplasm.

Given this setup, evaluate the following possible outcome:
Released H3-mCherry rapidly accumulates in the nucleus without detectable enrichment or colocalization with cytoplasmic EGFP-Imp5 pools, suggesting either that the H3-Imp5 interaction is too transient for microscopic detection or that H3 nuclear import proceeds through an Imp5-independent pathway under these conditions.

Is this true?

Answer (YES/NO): NO